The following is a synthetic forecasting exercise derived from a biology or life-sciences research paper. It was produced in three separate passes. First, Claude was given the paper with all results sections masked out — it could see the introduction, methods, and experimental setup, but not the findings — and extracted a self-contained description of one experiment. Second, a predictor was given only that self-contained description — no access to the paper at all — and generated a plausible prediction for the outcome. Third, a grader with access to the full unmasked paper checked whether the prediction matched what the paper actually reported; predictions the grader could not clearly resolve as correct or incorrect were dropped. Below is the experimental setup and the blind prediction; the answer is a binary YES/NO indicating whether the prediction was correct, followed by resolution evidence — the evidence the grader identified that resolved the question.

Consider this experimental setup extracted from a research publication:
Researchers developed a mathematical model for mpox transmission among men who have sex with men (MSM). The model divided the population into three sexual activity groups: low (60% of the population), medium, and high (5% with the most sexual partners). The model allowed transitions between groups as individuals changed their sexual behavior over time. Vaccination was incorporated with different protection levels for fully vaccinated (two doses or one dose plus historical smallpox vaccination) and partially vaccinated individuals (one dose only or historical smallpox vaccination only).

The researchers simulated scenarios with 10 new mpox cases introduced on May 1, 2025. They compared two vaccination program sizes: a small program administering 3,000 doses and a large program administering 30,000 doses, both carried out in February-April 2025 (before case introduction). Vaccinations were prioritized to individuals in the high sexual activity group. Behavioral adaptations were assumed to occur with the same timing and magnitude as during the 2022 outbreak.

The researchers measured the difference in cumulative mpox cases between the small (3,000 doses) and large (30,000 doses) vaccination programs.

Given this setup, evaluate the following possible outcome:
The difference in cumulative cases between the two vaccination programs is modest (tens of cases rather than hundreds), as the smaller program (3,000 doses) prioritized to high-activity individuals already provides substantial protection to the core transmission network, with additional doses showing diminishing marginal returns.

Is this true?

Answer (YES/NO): NO